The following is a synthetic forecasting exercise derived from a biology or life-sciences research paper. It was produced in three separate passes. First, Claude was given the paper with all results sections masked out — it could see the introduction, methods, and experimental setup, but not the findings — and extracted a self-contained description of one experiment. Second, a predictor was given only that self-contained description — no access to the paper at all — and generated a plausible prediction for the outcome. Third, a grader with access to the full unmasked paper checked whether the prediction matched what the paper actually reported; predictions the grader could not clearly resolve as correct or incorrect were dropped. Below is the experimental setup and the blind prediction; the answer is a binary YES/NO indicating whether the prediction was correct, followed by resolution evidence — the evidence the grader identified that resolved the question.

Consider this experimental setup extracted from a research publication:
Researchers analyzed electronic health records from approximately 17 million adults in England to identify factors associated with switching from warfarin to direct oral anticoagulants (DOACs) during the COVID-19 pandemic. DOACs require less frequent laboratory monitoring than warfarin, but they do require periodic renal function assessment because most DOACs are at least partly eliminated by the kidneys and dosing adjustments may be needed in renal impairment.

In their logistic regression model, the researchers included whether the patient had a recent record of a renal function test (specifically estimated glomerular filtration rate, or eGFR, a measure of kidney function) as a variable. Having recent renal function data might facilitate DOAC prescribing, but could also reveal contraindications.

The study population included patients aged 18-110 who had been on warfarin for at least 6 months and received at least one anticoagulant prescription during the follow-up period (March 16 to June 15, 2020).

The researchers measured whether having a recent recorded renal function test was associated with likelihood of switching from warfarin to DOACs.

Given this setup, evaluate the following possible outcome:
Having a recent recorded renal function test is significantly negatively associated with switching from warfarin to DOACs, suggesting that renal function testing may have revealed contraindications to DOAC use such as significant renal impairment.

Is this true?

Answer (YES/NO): NO